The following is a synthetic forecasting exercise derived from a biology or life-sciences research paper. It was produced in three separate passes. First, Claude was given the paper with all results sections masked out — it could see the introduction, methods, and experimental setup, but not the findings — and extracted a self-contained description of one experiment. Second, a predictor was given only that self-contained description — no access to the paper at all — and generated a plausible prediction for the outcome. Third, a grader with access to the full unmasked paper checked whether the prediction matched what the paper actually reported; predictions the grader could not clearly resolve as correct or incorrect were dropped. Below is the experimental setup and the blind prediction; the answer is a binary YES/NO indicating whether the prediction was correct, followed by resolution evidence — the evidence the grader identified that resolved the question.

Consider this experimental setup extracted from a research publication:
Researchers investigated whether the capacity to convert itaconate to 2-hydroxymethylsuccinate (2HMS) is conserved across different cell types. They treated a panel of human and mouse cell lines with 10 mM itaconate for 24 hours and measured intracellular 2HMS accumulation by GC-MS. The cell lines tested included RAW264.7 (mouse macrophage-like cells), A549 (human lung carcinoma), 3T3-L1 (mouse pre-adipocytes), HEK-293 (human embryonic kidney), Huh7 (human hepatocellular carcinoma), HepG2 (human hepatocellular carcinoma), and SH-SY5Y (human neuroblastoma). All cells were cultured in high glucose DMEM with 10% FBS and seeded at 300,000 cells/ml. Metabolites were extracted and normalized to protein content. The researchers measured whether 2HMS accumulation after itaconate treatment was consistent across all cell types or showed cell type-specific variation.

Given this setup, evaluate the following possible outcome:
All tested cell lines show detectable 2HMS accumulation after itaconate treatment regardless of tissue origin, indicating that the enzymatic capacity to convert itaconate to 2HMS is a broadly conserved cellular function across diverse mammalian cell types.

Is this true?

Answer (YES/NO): YES